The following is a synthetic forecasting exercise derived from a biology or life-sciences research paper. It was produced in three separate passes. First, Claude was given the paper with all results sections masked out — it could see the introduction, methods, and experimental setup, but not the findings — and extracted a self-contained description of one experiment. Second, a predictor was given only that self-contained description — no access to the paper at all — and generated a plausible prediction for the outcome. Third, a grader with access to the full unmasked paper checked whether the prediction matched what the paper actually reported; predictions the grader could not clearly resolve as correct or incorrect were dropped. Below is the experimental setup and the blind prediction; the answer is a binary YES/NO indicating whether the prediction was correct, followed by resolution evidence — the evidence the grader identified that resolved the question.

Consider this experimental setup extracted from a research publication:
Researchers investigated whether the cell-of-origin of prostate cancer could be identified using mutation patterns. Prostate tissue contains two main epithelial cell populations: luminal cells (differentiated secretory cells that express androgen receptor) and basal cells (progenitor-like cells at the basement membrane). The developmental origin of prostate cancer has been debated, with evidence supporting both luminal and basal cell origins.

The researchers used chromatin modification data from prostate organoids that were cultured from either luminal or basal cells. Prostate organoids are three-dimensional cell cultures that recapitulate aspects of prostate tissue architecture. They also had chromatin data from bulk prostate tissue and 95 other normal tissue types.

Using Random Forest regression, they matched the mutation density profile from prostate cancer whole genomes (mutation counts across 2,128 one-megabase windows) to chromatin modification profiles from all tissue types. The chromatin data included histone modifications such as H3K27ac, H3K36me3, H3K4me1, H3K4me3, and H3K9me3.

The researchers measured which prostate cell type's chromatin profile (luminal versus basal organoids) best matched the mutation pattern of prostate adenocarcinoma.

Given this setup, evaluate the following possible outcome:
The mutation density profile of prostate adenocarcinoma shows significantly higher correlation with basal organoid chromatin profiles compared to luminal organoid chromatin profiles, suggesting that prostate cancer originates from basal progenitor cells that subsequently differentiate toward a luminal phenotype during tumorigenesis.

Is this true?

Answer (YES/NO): NO